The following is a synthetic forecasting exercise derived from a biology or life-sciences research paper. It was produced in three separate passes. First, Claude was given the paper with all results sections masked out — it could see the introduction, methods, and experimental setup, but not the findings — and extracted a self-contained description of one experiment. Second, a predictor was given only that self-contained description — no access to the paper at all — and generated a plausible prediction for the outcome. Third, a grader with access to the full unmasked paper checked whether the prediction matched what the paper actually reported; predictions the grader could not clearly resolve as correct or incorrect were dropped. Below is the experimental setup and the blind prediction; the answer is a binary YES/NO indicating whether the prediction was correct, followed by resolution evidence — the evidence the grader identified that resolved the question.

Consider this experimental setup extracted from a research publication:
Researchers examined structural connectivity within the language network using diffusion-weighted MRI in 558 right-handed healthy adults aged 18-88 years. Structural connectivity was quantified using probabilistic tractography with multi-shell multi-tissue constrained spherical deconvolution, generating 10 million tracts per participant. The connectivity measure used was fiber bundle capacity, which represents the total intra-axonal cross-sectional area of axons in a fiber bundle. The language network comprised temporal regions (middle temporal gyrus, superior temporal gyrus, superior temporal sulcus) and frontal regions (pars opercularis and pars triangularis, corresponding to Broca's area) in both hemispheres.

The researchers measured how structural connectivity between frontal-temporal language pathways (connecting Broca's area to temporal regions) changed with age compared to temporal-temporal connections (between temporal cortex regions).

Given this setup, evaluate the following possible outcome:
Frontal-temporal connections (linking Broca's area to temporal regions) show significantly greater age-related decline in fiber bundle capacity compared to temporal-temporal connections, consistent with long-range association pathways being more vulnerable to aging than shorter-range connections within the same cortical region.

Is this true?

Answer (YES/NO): YES